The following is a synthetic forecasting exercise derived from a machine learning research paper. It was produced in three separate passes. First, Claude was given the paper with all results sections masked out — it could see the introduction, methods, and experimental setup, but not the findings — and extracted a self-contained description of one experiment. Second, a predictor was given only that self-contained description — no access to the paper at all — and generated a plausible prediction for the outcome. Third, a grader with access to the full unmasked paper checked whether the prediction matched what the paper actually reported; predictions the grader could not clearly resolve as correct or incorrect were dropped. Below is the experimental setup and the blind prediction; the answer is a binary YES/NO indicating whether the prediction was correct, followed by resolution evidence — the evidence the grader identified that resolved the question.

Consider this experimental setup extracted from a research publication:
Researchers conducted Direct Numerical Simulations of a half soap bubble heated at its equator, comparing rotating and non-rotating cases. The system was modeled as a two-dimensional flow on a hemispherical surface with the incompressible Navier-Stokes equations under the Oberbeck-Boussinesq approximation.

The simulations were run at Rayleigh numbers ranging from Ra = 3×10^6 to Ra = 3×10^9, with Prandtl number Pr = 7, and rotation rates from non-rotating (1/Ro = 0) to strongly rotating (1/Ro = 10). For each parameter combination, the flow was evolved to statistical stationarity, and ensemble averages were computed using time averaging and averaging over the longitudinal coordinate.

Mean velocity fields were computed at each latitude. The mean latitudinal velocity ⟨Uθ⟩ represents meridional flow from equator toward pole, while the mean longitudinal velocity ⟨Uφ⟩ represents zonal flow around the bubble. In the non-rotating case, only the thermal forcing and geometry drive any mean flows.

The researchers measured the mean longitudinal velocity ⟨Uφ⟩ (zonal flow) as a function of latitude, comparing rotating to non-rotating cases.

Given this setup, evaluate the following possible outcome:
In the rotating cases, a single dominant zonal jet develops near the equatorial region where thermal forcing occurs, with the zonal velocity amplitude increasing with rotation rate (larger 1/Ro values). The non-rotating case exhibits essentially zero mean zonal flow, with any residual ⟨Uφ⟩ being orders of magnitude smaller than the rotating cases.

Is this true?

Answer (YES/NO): NO